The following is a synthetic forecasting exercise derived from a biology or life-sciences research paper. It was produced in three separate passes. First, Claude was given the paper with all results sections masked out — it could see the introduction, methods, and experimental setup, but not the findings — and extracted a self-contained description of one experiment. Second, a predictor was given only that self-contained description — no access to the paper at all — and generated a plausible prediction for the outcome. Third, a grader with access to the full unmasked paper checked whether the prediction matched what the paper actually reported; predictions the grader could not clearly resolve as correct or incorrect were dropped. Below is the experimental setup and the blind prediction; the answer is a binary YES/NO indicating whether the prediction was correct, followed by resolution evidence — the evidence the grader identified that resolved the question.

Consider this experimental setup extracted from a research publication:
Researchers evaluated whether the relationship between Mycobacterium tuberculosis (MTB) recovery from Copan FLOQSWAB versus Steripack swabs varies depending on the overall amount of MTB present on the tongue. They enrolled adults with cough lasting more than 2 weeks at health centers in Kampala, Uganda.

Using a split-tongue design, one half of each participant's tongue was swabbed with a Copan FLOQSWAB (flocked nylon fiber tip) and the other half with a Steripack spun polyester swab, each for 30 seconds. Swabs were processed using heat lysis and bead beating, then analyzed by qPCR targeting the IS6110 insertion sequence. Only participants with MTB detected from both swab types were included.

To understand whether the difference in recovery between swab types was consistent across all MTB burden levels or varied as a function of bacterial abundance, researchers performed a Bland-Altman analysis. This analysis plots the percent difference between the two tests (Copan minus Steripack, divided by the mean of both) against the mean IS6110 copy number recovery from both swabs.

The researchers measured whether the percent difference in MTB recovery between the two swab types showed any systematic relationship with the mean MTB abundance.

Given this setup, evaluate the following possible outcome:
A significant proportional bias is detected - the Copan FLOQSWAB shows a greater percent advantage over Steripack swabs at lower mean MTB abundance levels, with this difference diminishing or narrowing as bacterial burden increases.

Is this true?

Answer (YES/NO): NO